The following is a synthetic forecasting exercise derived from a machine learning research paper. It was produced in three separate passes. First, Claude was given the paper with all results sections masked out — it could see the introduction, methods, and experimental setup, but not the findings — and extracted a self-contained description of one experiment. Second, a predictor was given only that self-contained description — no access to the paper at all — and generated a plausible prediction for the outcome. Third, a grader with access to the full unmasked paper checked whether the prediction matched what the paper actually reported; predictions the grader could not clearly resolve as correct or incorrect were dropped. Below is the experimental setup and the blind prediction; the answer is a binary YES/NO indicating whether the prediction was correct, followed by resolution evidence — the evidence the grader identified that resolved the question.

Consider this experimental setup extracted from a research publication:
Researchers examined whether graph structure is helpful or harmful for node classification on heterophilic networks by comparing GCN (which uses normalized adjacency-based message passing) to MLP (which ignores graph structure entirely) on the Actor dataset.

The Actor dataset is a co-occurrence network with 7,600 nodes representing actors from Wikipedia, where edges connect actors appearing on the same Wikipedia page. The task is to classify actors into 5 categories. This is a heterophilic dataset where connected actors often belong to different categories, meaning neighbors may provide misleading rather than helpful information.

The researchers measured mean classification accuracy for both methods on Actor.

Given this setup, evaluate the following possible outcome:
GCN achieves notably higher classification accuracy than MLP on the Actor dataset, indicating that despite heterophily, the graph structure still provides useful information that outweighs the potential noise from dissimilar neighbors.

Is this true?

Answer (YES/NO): NO